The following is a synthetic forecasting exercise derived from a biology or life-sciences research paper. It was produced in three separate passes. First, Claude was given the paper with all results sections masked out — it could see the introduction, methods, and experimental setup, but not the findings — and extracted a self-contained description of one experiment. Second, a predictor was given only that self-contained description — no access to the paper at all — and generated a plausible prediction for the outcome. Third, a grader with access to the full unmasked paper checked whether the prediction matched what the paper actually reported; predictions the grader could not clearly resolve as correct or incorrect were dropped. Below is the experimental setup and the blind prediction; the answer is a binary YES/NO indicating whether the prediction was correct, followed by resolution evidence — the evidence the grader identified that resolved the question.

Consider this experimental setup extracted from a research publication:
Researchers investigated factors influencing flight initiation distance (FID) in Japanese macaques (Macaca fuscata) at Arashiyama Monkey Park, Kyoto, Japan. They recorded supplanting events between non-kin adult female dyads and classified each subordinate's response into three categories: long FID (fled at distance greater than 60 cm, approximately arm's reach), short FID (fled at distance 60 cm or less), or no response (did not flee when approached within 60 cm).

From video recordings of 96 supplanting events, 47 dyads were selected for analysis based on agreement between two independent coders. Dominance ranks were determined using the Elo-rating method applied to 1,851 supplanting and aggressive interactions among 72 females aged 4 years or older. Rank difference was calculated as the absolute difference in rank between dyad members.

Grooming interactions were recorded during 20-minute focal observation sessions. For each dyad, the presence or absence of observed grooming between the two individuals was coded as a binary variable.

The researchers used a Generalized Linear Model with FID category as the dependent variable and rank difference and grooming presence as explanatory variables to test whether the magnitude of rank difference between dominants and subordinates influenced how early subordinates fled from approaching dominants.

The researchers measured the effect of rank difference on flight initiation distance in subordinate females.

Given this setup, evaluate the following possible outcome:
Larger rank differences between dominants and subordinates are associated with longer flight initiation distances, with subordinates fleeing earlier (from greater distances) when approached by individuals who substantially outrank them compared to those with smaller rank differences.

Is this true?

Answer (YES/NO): NO